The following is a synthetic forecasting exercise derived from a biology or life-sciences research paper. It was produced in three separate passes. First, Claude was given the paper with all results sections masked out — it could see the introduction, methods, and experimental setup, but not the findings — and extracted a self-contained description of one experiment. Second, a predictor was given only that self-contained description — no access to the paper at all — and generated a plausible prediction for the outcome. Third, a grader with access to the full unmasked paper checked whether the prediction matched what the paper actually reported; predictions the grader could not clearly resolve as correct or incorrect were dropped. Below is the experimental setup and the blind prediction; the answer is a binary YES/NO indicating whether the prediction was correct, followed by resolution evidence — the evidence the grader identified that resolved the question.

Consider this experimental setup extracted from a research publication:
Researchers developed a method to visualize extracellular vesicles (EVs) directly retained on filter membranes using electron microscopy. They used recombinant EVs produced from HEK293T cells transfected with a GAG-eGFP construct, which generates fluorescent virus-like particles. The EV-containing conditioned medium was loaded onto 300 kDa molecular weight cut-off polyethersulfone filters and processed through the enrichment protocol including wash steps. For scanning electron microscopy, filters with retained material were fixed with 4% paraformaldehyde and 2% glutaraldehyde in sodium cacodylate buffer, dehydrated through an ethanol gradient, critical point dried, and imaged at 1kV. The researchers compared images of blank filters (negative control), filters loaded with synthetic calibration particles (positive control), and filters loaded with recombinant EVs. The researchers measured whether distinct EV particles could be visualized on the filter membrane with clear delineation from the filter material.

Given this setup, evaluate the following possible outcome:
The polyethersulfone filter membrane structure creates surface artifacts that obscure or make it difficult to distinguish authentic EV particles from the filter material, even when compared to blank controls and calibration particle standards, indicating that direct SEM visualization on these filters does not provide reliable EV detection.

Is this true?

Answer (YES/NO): NO